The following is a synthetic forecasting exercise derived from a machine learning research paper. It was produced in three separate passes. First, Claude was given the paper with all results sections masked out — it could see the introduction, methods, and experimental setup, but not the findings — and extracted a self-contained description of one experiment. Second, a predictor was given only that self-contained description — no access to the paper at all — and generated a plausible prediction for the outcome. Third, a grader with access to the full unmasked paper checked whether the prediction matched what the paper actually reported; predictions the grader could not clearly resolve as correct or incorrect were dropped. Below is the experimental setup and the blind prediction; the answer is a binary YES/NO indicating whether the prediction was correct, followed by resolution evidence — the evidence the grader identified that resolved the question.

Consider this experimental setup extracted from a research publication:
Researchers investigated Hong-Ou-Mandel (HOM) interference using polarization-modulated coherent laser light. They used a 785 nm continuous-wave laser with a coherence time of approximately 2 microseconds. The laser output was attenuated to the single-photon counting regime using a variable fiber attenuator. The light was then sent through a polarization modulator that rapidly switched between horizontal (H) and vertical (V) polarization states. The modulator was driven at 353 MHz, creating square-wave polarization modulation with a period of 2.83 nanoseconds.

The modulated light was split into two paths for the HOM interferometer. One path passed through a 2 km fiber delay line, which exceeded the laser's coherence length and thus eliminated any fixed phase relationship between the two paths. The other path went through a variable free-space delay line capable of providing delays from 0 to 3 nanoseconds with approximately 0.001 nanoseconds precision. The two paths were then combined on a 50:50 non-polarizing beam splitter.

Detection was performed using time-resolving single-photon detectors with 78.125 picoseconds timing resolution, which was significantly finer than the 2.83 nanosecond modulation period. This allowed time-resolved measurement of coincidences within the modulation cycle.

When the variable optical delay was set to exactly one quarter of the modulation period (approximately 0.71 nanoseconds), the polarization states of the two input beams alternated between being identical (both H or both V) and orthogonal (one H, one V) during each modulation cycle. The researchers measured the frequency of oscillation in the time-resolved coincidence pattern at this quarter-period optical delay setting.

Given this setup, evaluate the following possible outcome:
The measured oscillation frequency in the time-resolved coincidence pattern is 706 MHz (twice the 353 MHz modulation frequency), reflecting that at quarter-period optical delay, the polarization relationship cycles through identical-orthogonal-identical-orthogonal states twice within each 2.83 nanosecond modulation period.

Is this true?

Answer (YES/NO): YES